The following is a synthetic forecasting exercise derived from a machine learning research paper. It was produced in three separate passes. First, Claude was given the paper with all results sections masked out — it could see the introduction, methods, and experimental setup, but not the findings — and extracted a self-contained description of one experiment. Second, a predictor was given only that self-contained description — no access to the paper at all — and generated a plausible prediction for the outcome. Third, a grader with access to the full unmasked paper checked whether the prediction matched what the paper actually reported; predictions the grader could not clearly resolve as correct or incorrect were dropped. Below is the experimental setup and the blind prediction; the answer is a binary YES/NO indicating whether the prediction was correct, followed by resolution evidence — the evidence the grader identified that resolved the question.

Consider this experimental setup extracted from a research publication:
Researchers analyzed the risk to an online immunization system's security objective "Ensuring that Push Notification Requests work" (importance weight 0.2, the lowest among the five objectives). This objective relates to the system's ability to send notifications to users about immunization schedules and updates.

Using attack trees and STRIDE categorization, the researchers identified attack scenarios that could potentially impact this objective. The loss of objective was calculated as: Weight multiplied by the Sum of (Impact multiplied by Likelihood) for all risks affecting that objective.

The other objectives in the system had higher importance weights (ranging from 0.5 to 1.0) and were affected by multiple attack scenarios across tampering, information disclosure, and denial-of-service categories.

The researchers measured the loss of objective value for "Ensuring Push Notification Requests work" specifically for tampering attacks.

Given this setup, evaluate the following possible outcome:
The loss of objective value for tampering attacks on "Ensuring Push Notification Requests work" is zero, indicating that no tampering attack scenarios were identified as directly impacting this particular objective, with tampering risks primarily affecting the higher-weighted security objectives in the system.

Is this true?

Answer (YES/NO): YES